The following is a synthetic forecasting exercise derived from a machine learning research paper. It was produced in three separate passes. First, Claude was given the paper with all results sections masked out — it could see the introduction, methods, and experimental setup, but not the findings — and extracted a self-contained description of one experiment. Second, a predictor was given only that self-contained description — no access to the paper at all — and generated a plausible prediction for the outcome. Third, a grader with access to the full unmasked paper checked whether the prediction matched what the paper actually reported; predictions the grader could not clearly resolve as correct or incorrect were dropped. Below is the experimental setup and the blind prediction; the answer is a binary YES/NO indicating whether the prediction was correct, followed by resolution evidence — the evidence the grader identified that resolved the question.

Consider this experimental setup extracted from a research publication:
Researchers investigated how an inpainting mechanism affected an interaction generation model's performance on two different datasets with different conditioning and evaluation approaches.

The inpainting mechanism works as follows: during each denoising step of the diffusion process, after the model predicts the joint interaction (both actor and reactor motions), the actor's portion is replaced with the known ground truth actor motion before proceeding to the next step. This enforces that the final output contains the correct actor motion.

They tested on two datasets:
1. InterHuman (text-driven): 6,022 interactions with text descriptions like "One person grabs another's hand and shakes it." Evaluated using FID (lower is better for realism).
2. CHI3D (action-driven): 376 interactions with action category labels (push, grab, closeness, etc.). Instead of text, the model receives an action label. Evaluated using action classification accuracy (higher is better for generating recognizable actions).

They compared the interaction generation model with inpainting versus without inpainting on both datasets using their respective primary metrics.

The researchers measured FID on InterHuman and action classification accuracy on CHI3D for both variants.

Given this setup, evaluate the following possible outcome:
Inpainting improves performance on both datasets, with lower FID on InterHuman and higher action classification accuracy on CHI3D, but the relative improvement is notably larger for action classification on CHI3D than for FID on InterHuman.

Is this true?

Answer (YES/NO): NO